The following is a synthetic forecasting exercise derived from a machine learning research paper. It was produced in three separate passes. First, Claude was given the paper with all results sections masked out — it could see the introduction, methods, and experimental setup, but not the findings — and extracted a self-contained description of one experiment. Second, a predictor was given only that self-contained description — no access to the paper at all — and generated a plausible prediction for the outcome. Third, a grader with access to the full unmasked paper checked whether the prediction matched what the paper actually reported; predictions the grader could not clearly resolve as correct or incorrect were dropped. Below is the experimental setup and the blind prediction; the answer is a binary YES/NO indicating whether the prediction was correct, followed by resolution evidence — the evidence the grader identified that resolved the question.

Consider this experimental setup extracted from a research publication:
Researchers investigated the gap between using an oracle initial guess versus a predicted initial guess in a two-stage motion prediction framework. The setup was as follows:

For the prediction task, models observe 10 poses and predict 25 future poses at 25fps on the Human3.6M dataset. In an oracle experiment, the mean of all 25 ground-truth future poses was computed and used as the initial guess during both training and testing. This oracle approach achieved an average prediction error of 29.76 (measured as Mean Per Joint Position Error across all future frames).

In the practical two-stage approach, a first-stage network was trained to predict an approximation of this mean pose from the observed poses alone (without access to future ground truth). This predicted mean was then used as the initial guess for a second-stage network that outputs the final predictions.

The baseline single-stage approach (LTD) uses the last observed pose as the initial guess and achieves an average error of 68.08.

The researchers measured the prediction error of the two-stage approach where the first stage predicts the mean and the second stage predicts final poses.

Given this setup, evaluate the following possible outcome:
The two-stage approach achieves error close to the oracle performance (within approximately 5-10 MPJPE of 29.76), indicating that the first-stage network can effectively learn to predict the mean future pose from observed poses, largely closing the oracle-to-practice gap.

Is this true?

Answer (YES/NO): NO